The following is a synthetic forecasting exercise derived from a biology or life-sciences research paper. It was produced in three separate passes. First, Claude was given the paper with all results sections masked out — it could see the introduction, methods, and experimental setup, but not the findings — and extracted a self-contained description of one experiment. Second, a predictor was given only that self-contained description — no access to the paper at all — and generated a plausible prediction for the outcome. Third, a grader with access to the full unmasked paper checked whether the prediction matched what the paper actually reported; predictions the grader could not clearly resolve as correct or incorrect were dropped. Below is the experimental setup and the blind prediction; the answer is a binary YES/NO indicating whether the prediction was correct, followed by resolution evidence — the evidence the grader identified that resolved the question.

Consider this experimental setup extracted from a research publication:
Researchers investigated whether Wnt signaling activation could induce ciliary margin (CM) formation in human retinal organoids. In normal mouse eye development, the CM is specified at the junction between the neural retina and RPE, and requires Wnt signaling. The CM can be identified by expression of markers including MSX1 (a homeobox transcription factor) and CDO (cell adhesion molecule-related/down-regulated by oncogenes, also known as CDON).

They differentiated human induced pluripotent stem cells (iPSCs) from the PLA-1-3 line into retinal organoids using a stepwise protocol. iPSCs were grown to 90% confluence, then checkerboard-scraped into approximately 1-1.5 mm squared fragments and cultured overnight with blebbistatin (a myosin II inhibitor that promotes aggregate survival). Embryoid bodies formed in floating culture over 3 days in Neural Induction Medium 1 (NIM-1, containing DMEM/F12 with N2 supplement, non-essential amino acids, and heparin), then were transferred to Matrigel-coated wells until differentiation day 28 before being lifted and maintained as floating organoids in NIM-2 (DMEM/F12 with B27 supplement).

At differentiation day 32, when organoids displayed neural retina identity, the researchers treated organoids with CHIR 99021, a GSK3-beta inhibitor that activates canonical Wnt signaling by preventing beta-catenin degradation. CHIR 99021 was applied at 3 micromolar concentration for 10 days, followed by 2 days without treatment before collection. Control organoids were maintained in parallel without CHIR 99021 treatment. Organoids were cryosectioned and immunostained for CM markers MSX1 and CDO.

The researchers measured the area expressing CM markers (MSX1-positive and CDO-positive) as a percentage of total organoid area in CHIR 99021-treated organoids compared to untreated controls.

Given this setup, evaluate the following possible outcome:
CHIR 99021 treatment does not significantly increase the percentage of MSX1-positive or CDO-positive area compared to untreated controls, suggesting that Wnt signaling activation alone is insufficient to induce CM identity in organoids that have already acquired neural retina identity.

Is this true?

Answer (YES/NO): NO